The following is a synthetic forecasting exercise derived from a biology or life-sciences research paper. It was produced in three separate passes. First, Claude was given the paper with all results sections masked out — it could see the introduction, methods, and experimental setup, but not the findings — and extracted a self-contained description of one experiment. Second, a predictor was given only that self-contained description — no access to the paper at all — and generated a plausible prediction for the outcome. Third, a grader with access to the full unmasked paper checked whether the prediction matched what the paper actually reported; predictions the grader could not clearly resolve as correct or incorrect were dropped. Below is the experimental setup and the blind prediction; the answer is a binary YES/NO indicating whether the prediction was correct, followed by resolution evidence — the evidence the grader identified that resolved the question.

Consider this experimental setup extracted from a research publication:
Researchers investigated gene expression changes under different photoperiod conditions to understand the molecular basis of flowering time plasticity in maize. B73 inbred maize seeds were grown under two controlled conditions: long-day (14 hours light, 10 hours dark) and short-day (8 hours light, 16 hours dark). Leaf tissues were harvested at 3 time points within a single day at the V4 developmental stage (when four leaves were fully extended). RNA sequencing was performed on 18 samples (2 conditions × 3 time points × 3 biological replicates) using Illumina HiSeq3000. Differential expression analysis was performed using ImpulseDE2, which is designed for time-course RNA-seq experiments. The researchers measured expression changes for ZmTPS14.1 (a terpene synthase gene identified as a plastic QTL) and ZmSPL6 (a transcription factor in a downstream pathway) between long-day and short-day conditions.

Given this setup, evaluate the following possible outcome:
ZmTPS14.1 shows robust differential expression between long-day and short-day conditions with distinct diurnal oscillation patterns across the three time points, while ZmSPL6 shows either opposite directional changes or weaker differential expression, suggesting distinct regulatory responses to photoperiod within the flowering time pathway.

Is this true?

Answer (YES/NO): NO